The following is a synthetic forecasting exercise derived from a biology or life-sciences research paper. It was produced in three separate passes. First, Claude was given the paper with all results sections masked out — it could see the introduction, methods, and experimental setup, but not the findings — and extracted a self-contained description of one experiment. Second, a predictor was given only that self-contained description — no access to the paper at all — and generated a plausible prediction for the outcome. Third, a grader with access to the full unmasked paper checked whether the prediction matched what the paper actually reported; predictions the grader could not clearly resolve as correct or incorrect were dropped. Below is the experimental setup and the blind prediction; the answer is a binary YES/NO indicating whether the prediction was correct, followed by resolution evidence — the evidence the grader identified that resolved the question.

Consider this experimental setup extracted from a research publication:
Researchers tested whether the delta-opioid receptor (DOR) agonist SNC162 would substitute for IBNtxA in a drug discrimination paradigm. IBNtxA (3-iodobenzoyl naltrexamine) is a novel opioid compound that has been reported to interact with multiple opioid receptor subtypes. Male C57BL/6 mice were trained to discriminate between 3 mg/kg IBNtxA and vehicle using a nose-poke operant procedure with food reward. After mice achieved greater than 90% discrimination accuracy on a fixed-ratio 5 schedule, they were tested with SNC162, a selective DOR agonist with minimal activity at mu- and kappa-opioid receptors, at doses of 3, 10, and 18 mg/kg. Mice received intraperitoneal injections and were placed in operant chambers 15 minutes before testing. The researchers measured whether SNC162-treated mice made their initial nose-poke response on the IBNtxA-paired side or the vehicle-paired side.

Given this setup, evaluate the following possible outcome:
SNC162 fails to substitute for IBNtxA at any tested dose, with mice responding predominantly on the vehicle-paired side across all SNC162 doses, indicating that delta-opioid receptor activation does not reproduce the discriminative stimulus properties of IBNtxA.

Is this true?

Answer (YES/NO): NO